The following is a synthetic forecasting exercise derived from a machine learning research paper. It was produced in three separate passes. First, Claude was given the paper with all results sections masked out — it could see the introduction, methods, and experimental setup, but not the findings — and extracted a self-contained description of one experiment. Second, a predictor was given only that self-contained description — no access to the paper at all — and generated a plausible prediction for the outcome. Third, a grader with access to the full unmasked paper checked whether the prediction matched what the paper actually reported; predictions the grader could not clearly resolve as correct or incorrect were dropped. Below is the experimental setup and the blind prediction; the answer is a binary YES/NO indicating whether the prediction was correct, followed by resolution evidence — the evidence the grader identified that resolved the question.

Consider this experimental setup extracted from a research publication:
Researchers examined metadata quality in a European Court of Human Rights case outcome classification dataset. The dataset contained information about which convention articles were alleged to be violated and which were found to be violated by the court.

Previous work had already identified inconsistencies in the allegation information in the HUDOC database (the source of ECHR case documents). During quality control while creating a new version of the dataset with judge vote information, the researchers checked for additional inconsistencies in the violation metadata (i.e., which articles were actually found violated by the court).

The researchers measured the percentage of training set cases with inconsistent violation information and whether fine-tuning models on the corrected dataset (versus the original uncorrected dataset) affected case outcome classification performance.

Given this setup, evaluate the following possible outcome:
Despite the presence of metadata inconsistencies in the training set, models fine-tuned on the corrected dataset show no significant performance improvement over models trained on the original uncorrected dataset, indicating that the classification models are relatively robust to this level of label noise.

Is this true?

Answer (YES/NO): NO